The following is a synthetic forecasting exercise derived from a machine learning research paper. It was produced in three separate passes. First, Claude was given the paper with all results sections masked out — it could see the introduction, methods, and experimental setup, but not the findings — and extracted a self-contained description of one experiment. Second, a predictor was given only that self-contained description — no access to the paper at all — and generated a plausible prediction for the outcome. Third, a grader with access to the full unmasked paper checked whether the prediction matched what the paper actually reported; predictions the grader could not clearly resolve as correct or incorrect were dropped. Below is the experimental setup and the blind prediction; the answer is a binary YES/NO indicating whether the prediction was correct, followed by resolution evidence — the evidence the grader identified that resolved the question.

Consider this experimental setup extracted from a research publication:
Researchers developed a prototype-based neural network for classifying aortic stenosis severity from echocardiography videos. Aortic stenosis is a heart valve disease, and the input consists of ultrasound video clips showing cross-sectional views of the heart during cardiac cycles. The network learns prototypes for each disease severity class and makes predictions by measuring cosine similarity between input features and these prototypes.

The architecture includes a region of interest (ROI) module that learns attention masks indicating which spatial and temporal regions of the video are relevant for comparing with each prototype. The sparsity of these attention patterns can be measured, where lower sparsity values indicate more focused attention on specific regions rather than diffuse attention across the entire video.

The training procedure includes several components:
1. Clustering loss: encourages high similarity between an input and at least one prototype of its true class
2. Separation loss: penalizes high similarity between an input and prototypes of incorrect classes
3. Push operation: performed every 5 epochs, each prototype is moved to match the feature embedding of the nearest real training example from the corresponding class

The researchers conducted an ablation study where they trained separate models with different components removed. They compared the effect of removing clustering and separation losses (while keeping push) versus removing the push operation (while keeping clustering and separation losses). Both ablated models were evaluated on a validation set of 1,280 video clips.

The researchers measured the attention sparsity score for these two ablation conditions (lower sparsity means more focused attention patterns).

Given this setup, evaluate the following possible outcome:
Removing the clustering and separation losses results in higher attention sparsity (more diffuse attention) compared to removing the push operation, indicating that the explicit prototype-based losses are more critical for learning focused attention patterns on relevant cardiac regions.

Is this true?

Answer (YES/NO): YES